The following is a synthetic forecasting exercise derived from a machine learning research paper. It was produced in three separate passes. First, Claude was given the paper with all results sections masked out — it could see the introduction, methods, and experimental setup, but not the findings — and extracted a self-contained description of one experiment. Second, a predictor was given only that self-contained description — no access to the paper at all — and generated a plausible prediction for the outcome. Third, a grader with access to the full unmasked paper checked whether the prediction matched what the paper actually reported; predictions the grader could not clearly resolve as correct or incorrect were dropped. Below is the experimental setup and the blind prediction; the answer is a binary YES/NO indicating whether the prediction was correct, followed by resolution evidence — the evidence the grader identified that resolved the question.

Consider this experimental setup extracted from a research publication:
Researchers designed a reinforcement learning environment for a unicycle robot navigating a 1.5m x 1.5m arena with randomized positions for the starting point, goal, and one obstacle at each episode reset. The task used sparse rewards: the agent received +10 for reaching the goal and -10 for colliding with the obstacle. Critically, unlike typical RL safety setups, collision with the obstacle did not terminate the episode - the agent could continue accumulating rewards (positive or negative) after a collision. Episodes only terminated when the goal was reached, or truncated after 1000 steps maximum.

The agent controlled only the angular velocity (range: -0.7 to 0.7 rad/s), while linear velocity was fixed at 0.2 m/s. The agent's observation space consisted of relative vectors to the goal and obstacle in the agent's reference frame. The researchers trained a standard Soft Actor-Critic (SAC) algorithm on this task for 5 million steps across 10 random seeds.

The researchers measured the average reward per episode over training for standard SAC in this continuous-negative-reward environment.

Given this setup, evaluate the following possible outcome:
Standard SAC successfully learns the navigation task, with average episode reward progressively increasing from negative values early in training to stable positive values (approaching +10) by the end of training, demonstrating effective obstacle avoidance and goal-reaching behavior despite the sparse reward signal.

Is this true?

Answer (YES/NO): NO